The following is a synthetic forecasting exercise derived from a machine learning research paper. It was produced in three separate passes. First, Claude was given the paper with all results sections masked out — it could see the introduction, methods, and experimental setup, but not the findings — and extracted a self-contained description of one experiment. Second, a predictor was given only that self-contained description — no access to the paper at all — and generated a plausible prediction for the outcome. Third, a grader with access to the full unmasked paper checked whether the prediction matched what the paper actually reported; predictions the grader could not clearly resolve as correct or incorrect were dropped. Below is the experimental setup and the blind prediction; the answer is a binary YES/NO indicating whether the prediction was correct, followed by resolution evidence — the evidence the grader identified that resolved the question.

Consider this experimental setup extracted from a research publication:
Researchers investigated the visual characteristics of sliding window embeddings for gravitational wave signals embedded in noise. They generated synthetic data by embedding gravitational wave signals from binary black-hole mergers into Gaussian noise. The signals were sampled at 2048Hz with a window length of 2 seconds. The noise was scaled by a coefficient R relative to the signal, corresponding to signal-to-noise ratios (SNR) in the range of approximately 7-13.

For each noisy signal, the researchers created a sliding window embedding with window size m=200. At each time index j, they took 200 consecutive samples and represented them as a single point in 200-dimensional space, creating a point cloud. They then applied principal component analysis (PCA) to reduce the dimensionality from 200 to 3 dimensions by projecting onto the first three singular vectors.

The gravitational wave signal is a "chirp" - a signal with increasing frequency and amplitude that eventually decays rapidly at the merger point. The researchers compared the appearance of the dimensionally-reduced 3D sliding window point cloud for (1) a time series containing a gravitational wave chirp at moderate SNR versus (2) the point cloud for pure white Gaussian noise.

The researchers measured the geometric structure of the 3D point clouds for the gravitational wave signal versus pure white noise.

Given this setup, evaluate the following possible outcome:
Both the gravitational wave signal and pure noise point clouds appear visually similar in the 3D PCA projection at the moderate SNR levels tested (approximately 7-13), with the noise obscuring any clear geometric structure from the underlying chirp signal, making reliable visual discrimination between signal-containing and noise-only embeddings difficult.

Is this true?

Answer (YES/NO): NO